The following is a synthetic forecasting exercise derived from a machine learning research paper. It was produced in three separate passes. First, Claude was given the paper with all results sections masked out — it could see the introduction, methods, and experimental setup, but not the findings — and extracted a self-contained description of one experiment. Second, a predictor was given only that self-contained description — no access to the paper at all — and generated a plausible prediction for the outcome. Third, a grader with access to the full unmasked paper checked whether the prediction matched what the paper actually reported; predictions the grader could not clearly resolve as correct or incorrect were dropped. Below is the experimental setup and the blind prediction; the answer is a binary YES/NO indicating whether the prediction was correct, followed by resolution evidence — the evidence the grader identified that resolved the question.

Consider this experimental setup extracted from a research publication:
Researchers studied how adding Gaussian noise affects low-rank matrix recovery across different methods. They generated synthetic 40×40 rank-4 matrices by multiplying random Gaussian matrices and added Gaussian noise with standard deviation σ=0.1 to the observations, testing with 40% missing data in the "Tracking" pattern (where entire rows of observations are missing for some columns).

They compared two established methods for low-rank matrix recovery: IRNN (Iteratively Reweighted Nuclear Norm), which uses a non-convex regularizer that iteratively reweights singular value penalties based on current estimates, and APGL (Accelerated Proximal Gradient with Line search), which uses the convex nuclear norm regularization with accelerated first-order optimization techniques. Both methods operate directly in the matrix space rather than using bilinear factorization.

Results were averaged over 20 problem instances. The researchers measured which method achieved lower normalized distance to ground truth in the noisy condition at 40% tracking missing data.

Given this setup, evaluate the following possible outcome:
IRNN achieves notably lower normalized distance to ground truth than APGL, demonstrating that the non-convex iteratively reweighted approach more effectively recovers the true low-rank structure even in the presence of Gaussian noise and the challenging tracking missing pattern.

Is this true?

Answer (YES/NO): YES